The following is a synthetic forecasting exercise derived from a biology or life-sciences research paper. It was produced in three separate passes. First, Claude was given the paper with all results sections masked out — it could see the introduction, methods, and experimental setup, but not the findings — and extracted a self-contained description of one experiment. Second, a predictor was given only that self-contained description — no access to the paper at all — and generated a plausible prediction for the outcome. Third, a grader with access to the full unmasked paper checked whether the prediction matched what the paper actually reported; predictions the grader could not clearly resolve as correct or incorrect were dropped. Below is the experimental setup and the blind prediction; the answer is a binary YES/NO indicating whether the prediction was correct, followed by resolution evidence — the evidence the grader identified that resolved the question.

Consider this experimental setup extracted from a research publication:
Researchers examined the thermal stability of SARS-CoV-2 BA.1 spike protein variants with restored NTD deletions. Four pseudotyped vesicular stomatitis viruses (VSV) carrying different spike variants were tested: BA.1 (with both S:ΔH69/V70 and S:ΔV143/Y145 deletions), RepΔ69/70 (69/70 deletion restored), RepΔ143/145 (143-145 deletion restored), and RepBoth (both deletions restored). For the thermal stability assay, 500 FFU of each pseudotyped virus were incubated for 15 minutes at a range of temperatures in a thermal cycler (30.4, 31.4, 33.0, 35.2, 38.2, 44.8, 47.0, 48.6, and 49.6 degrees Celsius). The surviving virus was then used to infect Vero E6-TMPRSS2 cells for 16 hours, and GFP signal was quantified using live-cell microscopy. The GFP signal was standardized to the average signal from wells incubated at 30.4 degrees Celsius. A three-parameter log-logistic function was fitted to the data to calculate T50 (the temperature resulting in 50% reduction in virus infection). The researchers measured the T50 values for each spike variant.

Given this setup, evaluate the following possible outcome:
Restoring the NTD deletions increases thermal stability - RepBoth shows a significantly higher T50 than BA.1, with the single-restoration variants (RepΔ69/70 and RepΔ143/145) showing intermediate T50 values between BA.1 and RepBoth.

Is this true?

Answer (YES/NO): NO